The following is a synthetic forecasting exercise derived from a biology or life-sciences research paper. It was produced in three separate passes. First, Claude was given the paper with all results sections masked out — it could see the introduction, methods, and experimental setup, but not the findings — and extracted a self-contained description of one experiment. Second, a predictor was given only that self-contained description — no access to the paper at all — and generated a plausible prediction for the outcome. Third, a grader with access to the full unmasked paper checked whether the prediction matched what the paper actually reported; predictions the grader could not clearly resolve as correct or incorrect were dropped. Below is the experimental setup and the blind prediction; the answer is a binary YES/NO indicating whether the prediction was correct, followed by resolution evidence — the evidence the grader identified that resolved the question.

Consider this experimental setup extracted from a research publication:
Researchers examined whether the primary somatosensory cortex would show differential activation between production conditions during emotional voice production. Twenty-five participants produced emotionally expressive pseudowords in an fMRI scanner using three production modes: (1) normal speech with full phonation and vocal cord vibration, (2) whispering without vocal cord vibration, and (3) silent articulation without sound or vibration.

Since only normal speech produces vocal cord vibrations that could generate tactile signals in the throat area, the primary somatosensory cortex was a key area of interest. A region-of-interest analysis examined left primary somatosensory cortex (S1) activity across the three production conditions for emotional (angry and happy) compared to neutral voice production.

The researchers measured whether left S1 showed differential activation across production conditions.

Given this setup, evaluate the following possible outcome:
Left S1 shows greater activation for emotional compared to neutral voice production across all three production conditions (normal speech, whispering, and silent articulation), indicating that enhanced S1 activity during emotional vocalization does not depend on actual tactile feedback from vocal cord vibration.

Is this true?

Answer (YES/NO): YES